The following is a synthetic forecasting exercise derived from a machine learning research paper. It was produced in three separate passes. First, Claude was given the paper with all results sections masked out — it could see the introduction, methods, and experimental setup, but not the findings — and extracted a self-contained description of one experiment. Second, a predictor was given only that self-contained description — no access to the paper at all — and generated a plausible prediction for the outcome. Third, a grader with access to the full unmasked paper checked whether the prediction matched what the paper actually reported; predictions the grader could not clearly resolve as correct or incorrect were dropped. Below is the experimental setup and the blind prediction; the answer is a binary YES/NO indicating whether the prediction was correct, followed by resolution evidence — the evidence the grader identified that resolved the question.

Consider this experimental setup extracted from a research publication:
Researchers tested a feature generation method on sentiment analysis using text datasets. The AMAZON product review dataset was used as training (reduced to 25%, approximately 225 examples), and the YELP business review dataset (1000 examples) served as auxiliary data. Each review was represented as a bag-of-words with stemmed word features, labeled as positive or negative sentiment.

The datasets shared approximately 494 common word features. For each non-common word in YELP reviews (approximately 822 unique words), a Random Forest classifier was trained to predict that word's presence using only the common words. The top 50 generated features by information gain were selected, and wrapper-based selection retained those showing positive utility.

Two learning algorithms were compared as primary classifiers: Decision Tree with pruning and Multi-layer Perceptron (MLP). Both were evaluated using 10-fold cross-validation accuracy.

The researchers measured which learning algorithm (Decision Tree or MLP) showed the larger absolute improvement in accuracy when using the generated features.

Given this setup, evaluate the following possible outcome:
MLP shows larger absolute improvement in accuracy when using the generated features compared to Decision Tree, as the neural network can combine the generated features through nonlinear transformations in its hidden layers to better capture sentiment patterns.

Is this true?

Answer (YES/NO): NO